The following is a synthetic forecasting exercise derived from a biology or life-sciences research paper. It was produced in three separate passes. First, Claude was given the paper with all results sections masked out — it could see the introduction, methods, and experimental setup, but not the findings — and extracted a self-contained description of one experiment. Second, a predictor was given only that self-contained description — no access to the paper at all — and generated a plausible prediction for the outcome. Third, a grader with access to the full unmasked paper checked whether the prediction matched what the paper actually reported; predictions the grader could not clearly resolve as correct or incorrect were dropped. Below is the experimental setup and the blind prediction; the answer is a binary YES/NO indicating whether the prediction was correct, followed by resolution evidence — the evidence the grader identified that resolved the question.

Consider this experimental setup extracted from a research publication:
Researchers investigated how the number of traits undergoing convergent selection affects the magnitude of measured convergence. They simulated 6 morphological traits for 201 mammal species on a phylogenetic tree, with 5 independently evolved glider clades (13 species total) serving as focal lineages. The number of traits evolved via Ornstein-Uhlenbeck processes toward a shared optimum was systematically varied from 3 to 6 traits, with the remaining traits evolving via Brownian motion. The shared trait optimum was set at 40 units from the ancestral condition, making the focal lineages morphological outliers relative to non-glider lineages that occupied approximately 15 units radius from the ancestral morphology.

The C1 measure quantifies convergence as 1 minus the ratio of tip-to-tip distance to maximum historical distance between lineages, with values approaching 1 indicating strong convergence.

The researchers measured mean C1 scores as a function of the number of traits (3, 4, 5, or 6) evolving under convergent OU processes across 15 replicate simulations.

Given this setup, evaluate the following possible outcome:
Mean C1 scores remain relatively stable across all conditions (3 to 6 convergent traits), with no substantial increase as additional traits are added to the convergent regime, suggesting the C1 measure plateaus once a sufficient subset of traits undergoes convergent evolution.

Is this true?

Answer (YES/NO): NO